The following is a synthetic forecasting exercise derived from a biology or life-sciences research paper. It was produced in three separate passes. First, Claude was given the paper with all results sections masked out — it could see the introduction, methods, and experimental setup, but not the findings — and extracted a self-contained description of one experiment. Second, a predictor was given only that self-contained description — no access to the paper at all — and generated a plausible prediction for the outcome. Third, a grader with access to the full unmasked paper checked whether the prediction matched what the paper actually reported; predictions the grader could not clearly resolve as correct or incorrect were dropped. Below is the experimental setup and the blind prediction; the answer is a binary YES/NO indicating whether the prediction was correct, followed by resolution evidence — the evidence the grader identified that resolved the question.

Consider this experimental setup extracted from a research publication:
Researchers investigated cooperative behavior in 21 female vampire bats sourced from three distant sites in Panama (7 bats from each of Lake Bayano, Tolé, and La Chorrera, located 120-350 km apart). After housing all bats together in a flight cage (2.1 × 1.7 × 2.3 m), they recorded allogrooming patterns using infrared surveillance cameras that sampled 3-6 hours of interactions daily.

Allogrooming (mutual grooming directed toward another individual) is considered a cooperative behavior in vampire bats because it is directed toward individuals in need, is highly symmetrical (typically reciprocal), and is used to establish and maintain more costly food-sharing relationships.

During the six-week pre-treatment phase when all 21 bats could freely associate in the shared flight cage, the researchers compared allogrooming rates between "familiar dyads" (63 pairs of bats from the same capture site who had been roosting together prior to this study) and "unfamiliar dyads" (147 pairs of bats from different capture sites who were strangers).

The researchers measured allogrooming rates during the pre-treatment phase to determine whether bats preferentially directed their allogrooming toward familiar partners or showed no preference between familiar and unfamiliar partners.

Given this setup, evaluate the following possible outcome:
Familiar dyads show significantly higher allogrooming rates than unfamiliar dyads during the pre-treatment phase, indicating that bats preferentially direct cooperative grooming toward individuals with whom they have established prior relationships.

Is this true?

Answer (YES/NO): YES